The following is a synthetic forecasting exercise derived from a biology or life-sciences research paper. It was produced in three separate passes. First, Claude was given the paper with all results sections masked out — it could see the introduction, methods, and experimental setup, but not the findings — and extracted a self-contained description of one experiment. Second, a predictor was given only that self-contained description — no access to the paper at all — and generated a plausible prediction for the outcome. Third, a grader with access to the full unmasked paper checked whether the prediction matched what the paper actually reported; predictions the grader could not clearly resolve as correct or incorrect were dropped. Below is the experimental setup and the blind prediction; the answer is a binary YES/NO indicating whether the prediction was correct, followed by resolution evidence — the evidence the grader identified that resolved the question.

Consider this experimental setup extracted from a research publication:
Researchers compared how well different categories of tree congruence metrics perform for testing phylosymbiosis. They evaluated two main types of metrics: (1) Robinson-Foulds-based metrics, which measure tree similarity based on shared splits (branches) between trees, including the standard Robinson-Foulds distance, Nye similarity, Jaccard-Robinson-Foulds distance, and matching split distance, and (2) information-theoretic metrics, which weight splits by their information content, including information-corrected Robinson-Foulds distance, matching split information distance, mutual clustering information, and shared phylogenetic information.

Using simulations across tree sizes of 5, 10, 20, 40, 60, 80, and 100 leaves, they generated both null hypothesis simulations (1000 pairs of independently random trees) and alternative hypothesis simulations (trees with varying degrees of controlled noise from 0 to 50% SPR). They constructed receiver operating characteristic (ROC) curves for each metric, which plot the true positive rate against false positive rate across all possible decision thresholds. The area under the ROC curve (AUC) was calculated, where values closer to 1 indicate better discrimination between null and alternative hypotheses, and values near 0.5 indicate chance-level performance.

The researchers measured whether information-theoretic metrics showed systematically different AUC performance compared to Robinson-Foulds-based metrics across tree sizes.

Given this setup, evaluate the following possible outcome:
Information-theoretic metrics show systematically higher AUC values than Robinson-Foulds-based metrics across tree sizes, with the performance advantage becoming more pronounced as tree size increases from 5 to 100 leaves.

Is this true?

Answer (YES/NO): NO